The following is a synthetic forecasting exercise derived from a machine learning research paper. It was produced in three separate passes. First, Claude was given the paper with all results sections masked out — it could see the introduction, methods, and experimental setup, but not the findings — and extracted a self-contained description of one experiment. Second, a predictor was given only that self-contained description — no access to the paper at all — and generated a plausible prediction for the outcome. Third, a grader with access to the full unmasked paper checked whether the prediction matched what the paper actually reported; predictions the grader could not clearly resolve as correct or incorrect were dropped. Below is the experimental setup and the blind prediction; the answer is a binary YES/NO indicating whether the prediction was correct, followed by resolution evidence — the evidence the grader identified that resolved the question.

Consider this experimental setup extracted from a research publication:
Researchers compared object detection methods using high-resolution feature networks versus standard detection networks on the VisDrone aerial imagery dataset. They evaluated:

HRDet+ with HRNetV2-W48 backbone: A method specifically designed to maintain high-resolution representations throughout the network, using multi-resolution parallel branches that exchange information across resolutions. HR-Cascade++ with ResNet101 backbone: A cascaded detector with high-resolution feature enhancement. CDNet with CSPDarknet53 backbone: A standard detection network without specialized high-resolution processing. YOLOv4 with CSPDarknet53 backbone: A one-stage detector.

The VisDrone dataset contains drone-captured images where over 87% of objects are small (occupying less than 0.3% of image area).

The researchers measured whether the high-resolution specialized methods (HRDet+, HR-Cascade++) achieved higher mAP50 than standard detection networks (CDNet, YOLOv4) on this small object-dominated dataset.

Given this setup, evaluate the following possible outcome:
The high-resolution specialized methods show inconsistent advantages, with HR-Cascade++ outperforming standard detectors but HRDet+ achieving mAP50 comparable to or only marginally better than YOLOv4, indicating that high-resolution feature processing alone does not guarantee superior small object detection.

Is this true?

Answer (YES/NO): NO